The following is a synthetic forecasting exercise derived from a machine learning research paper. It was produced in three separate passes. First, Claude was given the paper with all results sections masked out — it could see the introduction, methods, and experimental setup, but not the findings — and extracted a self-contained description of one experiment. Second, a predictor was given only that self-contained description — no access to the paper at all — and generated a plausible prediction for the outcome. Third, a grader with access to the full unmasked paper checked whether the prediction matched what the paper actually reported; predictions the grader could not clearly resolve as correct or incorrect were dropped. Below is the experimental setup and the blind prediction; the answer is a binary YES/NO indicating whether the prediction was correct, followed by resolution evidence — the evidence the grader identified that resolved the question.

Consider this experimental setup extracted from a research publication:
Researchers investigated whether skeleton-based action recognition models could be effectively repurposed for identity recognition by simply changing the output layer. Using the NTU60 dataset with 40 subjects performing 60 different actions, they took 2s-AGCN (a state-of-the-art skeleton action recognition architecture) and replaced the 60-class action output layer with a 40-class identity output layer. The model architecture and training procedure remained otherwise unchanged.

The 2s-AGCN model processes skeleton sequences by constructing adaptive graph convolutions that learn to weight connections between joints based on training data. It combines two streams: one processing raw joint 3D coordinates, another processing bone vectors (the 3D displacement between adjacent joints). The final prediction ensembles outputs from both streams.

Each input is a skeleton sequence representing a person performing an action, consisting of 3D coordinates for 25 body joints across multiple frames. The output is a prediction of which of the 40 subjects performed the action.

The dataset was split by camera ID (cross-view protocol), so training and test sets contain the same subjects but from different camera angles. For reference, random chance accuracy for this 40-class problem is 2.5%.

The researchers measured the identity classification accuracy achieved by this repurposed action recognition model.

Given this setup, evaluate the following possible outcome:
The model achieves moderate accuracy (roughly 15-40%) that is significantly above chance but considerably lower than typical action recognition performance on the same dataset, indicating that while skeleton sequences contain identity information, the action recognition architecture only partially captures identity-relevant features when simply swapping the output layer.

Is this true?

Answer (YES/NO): NO